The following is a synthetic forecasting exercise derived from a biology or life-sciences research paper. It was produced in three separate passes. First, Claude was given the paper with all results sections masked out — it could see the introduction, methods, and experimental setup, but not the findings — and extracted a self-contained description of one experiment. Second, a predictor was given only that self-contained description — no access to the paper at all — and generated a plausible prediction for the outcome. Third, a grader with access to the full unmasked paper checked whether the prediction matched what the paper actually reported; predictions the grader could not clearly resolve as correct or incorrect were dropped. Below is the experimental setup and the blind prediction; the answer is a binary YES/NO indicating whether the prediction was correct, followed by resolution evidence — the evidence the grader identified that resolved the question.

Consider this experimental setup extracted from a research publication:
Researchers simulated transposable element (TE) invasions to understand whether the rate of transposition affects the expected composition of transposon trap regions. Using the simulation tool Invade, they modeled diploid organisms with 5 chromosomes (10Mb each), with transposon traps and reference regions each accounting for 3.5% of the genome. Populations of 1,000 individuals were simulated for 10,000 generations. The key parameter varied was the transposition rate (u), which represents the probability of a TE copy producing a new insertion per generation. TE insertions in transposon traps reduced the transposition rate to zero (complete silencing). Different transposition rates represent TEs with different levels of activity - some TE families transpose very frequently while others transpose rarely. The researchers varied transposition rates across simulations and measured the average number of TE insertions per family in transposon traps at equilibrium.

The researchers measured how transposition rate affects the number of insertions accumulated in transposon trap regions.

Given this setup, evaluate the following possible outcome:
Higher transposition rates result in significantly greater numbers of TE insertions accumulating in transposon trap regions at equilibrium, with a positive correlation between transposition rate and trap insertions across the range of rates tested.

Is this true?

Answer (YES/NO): NO